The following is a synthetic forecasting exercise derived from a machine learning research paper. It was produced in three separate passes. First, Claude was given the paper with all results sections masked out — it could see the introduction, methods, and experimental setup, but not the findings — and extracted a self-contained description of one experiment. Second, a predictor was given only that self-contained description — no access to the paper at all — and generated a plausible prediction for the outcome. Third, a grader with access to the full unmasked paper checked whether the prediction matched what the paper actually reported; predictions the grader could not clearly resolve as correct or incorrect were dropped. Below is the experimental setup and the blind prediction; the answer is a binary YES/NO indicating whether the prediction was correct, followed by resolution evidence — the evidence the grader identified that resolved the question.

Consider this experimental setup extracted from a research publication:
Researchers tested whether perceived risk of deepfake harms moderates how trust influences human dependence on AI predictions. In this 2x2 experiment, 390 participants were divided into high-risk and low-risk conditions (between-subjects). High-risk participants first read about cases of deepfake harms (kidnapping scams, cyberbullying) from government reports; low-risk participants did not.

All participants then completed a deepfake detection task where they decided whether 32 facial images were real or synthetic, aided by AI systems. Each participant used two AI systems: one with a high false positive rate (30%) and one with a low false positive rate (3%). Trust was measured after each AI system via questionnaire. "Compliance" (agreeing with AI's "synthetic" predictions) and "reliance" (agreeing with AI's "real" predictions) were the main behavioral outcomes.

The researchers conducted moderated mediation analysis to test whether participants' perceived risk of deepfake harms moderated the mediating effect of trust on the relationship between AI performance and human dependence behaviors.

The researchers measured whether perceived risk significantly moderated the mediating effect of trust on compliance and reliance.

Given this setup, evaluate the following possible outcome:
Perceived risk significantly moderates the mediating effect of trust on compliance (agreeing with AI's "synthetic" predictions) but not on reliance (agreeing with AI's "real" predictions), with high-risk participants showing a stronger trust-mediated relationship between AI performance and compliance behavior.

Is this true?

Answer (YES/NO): NO